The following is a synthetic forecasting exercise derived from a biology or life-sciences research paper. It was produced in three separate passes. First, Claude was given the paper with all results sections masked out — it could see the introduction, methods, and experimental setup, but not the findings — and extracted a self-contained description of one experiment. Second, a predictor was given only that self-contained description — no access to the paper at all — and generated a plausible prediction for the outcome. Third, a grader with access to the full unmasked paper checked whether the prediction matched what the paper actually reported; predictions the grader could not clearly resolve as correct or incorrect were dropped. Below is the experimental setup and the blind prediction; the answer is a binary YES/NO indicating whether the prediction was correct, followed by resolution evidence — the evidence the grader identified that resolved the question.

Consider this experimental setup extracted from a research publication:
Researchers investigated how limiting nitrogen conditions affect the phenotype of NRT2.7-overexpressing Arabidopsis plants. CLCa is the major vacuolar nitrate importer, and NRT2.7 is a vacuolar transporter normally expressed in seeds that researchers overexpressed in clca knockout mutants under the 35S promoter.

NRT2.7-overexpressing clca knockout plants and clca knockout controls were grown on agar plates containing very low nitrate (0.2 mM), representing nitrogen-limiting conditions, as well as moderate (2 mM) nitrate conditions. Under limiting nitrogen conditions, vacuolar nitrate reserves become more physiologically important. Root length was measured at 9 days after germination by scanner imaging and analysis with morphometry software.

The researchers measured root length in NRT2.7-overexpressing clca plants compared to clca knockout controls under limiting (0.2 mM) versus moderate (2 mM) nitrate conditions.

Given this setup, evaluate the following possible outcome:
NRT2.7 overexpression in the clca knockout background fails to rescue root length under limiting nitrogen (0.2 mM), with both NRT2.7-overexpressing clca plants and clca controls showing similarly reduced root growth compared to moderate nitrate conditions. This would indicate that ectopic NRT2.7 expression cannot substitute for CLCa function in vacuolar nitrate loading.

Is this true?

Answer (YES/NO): NO